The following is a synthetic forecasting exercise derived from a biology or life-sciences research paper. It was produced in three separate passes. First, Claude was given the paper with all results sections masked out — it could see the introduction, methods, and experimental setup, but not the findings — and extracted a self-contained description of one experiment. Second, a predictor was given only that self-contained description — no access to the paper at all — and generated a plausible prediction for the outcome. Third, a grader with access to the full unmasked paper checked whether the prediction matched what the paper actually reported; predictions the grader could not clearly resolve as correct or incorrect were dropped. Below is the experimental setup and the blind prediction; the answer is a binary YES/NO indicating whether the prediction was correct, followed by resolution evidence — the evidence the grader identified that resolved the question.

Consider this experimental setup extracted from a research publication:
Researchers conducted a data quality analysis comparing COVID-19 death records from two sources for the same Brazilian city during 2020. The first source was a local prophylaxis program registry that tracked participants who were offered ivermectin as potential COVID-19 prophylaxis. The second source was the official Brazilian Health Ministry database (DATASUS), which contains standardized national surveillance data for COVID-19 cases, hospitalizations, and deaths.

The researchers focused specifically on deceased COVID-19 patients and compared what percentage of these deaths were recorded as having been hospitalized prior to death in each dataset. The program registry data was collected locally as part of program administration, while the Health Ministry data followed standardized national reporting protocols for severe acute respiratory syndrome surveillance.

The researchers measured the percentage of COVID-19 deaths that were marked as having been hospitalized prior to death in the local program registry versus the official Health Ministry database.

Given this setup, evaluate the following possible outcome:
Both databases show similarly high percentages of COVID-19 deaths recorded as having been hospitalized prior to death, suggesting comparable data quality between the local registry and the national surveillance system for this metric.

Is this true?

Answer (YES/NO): NO